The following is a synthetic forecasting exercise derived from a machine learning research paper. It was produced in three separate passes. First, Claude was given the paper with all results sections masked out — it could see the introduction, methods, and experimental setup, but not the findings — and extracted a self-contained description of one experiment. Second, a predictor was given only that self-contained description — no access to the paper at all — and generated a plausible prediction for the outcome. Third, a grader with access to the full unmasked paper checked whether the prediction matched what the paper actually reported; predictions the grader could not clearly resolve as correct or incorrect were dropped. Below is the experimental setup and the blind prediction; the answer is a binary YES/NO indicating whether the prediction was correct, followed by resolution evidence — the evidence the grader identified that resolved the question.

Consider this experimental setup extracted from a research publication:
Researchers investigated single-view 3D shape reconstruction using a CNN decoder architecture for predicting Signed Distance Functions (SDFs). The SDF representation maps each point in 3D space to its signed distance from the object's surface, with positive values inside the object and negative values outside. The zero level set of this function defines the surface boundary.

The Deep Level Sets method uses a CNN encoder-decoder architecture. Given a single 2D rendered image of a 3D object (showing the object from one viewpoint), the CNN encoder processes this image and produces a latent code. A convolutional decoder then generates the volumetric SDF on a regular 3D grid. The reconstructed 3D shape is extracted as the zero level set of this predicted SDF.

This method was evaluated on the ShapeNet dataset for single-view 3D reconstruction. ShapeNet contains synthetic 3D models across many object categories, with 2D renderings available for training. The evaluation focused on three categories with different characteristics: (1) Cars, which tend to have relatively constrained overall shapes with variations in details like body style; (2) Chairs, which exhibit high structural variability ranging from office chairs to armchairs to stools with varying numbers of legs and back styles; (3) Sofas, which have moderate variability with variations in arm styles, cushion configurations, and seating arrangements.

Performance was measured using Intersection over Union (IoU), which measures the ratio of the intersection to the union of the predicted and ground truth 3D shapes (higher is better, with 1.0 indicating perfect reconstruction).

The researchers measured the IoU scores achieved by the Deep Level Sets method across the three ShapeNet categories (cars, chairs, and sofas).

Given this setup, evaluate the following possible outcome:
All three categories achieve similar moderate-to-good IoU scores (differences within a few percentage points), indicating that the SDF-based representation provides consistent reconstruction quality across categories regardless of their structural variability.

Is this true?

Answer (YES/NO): NO